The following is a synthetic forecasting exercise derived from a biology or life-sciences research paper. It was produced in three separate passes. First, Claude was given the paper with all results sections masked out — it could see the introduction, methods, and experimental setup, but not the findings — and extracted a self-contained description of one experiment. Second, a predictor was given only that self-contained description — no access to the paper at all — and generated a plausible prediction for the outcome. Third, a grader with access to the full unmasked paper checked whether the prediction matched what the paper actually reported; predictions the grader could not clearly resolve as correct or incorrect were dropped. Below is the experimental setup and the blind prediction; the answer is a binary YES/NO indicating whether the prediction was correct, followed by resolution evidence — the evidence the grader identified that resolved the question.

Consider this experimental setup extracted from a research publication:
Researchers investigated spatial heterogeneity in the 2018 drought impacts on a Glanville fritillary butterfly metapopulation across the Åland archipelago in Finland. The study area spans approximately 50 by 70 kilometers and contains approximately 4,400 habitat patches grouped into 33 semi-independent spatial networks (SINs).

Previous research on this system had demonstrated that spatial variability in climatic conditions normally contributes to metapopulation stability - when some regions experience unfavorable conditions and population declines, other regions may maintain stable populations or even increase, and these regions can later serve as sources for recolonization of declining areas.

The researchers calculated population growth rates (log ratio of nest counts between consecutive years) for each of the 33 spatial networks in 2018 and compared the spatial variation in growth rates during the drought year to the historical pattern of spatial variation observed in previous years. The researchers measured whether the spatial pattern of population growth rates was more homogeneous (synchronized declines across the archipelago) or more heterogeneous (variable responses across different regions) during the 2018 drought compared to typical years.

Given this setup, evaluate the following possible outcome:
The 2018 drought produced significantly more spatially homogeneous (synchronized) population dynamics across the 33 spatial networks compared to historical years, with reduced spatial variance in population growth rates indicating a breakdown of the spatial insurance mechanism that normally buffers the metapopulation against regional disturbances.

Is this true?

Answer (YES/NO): YES